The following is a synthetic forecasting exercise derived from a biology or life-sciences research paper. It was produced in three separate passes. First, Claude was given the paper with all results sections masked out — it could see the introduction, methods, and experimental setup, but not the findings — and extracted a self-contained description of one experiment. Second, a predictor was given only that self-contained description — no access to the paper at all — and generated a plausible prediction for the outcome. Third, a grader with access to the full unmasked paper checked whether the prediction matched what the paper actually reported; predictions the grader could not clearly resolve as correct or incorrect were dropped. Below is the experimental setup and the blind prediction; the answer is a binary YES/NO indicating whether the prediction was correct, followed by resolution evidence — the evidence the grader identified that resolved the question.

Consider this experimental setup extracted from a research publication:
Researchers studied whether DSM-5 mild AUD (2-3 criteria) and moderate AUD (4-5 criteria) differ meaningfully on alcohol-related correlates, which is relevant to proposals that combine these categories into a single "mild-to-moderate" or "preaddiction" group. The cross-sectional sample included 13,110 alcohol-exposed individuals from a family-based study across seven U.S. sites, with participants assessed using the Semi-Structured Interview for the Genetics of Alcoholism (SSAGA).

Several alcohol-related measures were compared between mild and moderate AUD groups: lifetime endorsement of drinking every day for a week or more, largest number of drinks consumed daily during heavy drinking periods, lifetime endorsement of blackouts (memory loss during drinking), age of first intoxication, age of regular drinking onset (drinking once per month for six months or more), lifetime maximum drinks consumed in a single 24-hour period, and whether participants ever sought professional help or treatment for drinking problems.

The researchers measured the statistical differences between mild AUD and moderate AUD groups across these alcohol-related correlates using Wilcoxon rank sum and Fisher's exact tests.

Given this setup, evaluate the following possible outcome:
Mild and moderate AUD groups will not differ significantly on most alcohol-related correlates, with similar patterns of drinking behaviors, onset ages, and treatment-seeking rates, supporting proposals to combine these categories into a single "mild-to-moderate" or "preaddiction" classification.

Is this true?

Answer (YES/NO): NO